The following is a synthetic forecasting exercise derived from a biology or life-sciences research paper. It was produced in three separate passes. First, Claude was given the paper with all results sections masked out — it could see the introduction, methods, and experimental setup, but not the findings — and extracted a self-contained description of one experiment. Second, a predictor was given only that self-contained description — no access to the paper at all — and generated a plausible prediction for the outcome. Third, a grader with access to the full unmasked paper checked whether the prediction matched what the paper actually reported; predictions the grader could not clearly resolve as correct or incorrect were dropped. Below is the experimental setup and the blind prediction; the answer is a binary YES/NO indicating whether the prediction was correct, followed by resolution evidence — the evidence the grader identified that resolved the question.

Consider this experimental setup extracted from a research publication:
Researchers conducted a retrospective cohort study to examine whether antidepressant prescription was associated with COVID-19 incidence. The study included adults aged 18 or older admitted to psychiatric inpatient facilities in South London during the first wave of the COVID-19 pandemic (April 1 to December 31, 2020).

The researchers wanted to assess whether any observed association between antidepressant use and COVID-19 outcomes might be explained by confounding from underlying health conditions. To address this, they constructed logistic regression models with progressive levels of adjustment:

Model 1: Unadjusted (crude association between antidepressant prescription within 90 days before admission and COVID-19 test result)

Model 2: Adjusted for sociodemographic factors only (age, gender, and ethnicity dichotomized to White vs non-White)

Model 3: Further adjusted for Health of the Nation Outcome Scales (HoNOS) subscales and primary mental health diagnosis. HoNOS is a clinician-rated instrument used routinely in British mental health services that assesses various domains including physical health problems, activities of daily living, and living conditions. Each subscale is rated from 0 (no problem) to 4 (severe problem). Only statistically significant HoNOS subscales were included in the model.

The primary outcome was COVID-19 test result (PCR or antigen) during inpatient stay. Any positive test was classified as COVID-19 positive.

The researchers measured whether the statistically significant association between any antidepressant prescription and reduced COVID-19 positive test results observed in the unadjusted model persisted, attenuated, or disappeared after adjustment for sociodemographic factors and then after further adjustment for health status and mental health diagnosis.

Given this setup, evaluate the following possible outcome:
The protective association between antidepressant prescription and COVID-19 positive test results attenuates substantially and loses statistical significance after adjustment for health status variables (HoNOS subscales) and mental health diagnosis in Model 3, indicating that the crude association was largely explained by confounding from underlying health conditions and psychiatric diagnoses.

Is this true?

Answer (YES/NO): NO